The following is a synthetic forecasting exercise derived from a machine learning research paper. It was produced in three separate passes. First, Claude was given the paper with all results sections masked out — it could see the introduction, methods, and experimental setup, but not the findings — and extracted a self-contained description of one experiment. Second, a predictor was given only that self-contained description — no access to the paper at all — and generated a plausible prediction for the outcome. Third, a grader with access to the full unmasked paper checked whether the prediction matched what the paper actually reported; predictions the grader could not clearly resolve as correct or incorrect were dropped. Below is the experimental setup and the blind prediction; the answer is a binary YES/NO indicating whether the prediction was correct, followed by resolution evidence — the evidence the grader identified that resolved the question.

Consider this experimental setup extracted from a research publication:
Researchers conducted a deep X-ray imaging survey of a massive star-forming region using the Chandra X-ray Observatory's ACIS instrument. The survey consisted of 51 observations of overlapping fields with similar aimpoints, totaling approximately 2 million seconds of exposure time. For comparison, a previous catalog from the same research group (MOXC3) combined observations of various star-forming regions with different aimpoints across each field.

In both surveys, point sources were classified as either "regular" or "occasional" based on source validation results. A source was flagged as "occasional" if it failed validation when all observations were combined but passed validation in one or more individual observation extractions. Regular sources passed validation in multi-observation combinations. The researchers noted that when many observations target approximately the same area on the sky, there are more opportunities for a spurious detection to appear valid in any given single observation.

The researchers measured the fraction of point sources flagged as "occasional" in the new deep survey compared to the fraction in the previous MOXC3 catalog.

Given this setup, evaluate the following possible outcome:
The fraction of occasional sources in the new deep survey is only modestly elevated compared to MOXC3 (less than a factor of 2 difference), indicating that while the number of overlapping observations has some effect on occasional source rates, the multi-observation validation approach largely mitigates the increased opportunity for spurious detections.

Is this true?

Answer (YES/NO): NO